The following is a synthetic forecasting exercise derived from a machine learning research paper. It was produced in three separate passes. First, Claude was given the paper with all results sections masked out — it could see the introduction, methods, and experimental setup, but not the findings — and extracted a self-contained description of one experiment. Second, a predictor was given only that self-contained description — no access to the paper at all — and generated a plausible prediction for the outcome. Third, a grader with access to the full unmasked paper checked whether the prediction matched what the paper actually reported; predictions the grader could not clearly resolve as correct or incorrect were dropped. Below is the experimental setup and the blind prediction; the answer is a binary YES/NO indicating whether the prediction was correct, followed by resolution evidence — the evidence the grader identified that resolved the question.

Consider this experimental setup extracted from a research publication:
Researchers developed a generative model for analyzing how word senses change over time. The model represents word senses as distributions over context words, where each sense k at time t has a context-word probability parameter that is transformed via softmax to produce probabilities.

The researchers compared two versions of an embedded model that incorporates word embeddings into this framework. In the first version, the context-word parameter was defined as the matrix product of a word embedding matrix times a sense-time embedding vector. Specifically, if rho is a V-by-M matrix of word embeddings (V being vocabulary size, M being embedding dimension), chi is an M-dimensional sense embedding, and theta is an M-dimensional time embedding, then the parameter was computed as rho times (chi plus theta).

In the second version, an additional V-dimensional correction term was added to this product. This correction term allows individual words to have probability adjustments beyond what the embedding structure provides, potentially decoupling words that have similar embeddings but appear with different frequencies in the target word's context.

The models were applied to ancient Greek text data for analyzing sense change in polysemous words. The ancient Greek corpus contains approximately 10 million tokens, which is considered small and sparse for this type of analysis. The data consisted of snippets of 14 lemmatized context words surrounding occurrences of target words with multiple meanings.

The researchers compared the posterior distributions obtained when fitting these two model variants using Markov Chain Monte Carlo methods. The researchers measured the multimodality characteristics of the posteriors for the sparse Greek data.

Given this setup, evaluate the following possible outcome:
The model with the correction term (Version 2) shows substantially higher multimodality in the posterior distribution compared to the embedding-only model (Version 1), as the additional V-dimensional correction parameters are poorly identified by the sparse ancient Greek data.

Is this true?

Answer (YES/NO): NO